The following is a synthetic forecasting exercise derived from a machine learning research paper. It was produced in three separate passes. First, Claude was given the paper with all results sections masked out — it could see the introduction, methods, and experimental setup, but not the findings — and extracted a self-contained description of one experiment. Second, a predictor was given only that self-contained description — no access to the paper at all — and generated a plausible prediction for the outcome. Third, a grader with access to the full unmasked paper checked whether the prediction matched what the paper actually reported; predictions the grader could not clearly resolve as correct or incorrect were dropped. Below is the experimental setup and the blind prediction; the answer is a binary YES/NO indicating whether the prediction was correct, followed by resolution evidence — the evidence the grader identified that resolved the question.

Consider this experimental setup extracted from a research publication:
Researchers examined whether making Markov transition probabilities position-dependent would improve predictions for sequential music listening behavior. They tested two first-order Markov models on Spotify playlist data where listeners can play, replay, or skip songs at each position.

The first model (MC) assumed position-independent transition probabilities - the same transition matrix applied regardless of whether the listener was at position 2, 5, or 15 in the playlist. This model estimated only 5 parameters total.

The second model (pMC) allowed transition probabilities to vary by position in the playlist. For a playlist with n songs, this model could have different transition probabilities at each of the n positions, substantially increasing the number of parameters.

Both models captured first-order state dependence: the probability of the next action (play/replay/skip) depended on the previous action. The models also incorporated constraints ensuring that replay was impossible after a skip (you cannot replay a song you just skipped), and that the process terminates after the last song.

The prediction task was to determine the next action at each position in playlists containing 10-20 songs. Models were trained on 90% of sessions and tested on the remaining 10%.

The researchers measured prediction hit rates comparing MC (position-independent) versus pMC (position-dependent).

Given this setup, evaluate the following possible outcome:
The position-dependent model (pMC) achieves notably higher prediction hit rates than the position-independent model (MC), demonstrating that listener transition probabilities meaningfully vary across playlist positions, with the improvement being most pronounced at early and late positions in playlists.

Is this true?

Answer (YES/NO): NO